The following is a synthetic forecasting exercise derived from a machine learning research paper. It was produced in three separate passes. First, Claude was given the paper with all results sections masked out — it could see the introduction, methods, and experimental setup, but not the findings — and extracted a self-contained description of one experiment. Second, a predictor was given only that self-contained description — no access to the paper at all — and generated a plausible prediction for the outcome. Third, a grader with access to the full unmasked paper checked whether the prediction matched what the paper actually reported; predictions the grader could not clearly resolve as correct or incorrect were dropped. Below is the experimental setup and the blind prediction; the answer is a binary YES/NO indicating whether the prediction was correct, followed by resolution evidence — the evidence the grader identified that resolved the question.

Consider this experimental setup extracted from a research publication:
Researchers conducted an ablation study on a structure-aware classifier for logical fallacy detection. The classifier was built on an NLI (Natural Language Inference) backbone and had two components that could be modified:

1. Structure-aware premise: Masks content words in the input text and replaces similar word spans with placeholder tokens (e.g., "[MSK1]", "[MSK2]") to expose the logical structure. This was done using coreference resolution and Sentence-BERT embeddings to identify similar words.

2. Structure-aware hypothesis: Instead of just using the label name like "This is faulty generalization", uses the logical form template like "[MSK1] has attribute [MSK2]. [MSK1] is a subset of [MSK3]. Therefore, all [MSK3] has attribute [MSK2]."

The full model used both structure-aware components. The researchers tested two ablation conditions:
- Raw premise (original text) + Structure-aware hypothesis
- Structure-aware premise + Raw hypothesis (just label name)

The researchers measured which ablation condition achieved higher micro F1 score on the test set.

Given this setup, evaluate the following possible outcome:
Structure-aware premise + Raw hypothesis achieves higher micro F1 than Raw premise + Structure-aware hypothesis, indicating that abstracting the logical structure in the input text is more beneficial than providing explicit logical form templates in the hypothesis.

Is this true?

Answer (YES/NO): NO